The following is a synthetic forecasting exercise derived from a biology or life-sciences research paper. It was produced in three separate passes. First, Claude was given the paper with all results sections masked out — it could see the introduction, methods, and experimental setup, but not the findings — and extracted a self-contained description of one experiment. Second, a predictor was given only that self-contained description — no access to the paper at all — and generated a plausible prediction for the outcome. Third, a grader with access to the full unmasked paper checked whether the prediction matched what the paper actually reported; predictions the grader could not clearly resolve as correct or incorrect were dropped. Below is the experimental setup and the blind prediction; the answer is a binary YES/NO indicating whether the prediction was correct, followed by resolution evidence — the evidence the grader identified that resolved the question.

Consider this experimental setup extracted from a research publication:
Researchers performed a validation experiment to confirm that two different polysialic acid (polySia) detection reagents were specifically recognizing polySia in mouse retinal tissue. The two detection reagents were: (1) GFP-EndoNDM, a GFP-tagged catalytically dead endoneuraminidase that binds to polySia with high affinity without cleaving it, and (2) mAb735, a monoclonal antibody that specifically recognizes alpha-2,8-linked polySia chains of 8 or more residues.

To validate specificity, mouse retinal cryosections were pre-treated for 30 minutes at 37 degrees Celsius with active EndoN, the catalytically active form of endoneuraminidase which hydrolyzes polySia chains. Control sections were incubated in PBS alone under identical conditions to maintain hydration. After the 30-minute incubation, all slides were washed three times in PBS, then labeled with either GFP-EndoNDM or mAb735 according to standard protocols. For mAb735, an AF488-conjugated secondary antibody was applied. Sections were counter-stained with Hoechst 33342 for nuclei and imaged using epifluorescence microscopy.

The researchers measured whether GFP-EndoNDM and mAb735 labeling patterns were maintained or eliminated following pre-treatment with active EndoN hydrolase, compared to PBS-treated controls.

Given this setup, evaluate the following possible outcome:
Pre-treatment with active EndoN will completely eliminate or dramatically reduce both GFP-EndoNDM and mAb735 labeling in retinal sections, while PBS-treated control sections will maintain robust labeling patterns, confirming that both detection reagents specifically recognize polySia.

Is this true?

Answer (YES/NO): YES